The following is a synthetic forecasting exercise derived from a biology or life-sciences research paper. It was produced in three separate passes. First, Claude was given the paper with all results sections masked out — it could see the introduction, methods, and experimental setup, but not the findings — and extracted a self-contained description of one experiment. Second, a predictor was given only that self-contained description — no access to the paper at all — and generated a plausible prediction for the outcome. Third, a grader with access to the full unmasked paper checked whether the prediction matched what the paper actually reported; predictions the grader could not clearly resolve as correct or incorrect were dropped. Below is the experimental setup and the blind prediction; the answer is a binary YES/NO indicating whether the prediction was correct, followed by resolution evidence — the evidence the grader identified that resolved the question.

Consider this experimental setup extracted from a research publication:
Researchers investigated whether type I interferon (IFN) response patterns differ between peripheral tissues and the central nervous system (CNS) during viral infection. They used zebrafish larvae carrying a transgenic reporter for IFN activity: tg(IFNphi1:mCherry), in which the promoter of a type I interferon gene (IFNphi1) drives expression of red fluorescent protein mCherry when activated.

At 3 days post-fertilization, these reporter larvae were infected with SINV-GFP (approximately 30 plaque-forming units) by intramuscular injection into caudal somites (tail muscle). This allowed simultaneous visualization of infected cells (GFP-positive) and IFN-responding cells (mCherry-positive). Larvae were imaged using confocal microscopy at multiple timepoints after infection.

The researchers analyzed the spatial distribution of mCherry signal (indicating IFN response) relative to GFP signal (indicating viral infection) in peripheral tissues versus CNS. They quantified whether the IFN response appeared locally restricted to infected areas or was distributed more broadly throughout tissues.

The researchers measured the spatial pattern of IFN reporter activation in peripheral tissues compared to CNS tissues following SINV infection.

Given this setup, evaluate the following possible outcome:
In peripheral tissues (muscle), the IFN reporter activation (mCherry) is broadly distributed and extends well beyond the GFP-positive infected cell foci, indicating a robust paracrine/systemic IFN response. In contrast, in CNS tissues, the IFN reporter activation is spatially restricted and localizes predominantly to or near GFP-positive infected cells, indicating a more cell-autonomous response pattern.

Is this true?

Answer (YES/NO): NO